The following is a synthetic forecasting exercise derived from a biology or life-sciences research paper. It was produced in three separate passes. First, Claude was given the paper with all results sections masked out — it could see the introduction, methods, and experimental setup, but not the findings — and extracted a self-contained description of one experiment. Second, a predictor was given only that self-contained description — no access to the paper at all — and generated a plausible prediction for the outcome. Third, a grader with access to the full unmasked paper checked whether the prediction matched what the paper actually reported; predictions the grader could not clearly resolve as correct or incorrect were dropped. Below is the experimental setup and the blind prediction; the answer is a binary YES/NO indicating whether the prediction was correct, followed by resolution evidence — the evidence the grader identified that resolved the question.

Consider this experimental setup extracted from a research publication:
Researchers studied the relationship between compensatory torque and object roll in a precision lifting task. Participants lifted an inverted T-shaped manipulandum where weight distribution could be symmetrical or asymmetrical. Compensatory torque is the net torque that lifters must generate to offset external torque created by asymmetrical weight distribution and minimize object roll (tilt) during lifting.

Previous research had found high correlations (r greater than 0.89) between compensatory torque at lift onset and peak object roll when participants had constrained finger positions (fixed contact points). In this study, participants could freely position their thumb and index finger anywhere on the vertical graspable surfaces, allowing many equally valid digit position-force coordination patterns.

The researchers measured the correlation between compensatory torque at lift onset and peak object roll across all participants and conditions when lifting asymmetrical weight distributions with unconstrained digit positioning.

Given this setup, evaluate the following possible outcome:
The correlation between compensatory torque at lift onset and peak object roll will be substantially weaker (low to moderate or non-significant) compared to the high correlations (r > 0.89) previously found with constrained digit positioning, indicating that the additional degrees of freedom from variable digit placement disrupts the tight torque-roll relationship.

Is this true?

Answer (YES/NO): NO